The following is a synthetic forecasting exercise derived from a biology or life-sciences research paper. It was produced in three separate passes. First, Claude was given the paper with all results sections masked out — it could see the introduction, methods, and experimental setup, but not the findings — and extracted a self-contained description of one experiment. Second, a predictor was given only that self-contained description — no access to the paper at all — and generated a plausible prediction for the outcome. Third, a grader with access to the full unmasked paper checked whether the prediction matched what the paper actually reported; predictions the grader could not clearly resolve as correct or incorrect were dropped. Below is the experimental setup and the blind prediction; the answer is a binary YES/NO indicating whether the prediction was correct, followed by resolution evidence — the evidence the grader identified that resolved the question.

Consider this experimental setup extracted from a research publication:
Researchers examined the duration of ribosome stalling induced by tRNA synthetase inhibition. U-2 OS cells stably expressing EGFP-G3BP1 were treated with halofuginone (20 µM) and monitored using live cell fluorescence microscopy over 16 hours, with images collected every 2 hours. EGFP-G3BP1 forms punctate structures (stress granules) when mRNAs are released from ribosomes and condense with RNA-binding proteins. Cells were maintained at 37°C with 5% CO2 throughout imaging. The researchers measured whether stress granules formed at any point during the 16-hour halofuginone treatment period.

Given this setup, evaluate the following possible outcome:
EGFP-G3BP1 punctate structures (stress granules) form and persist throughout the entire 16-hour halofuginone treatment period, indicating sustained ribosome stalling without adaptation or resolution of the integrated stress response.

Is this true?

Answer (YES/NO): NO